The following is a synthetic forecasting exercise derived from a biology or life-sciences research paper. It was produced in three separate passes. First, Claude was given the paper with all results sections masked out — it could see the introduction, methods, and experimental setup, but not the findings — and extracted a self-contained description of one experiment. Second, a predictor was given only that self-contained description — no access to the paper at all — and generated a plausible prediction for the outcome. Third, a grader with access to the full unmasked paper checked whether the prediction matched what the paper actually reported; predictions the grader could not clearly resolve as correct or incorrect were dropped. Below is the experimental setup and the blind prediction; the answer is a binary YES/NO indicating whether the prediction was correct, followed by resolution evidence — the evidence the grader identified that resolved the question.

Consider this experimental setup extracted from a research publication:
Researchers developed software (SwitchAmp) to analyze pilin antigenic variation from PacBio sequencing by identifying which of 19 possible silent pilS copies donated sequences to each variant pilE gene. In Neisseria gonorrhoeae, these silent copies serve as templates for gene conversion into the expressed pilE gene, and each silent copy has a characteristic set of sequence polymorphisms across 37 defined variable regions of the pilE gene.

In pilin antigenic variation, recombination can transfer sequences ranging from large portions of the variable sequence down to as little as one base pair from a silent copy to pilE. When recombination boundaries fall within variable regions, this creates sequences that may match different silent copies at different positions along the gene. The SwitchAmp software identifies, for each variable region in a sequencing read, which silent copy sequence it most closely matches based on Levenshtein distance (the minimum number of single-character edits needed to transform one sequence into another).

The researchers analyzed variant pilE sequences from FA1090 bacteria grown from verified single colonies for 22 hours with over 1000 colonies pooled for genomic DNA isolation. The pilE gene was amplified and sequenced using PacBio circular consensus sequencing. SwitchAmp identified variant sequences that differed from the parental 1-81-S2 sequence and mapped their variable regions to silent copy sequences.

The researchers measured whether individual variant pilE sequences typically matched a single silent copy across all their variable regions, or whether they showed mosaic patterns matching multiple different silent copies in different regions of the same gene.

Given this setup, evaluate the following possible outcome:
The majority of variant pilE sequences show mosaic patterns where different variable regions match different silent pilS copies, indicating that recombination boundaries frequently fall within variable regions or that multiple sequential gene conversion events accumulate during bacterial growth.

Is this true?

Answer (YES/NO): NO